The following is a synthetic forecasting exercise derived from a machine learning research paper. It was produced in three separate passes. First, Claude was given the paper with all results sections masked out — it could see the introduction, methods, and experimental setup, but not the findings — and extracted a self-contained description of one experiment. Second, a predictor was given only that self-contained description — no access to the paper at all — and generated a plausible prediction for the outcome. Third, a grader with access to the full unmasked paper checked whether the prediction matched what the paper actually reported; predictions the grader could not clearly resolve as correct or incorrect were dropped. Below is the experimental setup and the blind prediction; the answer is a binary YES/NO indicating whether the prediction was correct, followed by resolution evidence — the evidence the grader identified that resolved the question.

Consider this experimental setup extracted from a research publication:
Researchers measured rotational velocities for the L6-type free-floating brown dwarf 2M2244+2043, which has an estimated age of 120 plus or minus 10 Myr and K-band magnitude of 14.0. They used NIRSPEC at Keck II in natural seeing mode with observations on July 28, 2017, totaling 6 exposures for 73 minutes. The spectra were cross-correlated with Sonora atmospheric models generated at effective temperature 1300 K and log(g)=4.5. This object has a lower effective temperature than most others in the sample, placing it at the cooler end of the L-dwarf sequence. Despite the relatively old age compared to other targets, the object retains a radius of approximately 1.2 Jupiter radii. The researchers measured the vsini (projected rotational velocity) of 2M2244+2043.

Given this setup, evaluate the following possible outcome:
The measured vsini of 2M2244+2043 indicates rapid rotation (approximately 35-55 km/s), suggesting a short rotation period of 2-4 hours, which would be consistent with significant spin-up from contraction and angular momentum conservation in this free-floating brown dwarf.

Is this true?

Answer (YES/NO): NO